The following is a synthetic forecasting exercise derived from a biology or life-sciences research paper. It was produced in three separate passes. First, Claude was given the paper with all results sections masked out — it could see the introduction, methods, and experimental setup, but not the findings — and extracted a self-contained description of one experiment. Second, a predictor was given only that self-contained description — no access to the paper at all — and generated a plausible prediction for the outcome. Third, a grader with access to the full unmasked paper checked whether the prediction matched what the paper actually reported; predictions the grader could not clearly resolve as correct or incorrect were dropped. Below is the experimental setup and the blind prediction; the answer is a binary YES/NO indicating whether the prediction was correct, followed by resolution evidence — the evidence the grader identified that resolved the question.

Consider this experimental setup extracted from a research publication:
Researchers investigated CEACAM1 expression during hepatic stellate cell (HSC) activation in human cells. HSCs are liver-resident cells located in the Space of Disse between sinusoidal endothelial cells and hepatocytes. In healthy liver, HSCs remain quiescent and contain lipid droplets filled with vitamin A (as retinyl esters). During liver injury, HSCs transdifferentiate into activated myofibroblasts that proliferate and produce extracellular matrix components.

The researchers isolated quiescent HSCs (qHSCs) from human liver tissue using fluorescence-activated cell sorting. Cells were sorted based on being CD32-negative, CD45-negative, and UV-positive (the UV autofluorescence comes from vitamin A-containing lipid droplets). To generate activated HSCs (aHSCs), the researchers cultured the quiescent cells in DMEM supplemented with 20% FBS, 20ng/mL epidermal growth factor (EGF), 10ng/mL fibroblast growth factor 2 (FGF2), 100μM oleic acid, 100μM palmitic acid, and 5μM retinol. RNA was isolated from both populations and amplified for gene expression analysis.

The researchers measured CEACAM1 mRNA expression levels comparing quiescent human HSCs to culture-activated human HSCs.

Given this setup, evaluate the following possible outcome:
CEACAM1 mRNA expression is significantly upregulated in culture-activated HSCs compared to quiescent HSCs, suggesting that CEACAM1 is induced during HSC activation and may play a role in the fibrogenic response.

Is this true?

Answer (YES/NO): NO